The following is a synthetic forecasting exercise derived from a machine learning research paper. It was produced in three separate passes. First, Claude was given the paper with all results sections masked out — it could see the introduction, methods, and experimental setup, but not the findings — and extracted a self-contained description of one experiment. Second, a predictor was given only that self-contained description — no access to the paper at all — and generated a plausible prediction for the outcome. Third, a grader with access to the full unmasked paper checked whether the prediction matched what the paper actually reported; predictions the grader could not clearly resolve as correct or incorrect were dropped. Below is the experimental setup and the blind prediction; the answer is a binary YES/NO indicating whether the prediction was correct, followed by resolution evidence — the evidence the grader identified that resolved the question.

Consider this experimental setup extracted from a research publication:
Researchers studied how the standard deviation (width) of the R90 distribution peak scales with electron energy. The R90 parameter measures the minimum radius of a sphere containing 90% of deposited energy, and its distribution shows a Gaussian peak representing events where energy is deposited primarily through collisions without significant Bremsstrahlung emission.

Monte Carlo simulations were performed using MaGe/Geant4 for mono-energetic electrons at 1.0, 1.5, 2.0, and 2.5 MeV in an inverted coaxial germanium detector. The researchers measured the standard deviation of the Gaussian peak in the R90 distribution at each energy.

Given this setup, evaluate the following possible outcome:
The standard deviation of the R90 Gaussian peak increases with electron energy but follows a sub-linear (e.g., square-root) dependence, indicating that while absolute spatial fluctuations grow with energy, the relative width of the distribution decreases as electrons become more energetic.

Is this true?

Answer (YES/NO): NO